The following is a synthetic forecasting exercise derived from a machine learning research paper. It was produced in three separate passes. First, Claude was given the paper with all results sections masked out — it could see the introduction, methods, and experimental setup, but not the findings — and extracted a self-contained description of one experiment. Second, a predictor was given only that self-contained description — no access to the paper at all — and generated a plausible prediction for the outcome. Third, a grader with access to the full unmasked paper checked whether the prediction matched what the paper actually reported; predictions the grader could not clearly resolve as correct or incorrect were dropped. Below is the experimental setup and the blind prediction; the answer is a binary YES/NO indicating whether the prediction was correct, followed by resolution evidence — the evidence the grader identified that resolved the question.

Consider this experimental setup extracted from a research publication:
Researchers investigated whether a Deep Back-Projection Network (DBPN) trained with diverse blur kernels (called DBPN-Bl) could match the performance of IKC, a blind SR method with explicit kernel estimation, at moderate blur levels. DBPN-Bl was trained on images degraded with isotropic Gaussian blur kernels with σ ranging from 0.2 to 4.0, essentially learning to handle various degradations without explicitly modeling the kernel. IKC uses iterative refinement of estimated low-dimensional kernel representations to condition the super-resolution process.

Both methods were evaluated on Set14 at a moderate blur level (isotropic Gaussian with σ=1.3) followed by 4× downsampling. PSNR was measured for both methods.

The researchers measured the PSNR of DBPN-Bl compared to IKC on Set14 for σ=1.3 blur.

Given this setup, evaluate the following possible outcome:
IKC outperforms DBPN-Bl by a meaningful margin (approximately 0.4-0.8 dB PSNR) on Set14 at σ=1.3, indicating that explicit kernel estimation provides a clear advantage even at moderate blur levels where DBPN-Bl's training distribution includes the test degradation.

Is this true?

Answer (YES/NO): NO